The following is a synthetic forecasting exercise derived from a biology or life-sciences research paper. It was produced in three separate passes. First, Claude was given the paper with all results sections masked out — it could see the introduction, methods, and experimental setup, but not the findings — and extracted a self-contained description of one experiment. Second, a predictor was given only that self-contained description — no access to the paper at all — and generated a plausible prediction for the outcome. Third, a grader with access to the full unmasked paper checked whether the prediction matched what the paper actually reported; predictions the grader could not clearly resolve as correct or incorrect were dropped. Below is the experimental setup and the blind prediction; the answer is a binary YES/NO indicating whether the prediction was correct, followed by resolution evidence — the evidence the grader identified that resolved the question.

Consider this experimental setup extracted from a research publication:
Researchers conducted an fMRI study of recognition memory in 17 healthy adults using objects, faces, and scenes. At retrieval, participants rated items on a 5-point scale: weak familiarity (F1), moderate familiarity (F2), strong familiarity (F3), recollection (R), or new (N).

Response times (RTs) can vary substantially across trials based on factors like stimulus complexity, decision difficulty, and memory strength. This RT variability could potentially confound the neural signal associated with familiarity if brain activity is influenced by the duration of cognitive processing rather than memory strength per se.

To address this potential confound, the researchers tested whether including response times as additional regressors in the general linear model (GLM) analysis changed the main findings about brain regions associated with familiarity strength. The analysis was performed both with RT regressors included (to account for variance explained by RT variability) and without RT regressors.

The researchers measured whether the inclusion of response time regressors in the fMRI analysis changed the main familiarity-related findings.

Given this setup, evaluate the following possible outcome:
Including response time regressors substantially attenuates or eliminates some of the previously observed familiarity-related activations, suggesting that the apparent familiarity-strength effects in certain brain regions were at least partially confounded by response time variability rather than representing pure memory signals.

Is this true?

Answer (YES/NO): NO